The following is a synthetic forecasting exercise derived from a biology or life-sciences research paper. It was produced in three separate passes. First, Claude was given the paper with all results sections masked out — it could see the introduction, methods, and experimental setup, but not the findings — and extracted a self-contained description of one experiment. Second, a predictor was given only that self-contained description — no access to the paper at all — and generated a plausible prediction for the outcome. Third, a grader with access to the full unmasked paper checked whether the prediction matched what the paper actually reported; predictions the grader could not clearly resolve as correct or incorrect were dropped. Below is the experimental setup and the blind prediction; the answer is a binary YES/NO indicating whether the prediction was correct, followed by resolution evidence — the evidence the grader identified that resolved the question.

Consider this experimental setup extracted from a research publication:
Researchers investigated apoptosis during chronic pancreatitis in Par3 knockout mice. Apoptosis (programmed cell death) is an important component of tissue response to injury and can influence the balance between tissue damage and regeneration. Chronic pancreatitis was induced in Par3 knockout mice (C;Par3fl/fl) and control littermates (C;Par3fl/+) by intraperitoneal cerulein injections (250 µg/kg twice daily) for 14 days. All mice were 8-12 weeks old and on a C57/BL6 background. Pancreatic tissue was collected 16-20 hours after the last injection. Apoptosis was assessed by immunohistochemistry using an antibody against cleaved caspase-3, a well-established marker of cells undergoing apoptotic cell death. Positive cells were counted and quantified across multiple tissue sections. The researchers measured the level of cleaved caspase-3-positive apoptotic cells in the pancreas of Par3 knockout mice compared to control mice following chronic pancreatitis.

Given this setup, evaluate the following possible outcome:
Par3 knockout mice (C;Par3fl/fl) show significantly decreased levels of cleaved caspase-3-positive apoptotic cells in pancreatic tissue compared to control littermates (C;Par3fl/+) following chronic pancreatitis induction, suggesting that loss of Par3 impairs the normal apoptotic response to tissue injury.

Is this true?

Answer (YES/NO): NO